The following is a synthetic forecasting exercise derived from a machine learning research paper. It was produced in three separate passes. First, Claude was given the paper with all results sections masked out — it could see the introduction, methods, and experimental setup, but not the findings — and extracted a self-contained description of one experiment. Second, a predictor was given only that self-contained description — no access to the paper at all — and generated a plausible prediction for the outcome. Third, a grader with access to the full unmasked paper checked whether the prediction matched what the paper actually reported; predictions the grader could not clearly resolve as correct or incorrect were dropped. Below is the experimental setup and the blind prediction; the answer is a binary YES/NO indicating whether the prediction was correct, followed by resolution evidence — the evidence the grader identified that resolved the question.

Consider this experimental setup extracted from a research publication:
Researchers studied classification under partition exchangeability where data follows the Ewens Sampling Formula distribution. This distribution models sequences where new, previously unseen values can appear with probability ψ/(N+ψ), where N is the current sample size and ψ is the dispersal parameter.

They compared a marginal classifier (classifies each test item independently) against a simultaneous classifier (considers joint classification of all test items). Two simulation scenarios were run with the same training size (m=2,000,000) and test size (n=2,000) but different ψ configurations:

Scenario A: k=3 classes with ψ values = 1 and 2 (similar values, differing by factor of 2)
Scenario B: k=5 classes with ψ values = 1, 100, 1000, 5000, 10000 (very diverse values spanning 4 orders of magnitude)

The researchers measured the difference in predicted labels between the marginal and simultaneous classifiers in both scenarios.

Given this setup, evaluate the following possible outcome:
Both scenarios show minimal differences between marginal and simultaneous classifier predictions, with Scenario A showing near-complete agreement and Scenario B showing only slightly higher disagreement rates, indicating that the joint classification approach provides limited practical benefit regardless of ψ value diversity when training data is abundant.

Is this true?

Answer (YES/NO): NO